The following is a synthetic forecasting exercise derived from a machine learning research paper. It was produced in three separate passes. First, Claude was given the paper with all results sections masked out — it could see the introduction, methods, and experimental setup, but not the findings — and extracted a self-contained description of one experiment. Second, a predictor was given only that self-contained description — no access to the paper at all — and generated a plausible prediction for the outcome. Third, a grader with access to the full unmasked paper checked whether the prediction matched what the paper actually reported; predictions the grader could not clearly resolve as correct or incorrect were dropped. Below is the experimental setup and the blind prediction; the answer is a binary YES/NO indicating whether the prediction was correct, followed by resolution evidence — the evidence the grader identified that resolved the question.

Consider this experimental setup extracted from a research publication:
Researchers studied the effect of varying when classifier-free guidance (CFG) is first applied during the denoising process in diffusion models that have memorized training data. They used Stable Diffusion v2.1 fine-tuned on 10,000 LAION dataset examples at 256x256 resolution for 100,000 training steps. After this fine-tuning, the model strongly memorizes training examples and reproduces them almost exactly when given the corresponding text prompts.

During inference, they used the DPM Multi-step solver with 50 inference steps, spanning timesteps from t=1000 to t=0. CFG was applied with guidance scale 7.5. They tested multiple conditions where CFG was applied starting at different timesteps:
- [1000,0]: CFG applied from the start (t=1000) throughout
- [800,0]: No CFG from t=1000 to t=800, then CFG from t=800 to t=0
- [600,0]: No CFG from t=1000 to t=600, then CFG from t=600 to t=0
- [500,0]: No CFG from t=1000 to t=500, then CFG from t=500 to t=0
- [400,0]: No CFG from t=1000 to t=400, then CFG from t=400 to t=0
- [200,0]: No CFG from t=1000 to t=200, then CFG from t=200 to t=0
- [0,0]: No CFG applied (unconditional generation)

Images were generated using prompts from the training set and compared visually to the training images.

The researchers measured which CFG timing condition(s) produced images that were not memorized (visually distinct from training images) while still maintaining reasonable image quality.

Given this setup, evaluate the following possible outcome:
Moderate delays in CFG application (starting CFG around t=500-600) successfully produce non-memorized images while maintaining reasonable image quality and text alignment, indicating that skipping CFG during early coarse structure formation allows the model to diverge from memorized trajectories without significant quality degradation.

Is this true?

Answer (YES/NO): NO